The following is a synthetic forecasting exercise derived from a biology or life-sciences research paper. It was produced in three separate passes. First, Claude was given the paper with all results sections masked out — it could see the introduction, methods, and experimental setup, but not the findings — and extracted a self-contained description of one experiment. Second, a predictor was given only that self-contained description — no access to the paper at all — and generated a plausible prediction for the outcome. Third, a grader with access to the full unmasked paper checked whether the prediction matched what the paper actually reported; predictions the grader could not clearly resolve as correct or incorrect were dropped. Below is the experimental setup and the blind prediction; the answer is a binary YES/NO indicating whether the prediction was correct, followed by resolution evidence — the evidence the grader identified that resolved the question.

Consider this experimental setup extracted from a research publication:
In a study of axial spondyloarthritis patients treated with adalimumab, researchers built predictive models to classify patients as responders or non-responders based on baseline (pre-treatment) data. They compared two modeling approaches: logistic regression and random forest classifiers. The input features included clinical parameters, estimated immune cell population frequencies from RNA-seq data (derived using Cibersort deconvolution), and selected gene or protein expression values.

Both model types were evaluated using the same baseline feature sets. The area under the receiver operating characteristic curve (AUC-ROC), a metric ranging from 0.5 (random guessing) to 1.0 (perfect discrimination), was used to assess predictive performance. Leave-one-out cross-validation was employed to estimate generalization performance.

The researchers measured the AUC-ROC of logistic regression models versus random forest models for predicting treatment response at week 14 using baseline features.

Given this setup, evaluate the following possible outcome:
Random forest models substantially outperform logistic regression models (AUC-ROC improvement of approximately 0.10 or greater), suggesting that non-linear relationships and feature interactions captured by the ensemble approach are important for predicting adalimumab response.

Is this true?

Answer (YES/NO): NO